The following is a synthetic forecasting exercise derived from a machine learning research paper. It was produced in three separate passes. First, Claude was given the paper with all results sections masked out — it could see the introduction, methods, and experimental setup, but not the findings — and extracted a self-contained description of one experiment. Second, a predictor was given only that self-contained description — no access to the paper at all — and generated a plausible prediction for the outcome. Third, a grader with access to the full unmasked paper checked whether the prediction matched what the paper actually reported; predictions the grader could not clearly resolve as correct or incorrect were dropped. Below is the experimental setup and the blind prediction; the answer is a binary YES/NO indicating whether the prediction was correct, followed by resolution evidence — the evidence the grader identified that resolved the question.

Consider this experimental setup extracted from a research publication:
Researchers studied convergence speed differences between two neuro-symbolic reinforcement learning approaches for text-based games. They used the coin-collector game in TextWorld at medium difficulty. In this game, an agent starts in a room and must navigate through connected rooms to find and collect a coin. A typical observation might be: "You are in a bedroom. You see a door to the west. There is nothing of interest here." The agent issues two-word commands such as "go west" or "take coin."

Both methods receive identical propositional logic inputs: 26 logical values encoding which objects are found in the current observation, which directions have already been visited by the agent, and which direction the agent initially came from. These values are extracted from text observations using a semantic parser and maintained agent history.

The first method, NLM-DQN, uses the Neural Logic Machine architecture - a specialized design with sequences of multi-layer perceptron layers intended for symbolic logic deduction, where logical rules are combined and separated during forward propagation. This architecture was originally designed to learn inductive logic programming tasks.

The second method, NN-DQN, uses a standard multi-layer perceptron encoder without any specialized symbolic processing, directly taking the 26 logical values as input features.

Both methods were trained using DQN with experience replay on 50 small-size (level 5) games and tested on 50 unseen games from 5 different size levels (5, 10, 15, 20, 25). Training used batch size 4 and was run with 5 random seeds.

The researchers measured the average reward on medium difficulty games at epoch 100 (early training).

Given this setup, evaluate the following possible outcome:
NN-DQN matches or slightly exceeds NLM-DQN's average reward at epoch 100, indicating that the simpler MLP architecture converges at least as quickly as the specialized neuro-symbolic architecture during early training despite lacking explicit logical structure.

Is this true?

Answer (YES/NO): NO